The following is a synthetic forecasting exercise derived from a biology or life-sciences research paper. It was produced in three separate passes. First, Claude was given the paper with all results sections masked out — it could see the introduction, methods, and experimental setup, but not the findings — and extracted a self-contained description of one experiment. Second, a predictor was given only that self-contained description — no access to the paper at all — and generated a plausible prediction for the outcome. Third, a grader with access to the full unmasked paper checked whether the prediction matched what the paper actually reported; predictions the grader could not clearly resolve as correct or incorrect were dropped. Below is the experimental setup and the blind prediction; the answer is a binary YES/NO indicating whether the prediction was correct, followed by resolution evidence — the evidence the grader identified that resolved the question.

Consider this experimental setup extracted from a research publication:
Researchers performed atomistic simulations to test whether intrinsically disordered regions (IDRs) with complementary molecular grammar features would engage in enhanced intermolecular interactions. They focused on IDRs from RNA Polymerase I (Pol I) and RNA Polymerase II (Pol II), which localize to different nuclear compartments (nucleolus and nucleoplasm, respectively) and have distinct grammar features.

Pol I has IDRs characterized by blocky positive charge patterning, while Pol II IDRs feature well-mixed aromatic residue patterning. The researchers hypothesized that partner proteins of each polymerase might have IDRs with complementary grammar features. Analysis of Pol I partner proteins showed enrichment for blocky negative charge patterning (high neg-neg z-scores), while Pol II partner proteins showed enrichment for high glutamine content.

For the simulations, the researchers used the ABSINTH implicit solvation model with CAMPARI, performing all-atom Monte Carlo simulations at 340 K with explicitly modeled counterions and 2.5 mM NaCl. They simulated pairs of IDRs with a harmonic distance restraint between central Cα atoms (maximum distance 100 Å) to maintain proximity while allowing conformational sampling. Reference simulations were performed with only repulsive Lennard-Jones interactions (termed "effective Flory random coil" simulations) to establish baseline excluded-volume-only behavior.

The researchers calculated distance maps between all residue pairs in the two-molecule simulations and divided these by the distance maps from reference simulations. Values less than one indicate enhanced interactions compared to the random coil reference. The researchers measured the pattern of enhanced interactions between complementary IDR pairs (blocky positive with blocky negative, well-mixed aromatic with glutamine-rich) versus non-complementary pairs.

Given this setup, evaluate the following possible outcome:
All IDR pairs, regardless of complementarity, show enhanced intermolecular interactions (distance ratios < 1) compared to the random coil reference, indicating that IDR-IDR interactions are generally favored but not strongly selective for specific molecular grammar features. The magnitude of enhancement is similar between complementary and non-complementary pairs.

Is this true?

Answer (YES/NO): NO